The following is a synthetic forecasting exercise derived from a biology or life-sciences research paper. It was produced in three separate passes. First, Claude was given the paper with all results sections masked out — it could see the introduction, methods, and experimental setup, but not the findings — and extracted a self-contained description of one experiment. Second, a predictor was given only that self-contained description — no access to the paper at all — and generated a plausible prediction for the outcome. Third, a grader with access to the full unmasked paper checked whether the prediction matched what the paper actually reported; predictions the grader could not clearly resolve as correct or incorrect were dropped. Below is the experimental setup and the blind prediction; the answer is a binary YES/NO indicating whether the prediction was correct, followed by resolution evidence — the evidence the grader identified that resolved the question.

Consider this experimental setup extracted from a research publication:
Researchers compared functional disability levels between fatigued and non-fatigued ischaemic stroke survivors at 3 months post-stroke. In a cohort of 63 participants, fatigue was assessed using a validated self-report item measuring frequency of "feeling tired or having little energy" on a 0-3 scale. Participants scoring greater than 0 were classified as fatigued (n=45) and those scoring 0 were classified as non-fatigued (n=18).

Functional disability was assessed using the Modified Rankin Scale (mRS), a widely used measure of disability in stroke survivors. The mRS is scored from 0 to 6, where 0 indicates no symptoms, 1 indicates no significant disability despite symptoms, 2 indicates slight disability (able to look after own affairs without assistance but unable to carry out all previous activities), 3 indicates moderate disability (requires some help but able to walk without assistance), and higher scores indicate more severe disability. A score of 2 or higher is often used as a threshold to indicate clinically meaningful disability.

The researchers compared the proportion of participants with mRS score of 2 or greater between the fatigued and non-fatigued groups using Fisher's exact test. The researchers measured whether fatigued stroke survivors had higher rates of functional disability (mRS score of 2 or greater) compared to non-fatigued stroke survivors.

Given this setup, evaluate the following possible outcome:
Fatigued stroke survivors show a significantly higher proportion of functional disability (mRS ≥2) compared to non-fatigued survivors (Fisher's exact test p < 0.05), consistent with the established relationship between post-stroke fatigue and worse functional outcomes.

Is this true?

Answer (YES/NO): NO